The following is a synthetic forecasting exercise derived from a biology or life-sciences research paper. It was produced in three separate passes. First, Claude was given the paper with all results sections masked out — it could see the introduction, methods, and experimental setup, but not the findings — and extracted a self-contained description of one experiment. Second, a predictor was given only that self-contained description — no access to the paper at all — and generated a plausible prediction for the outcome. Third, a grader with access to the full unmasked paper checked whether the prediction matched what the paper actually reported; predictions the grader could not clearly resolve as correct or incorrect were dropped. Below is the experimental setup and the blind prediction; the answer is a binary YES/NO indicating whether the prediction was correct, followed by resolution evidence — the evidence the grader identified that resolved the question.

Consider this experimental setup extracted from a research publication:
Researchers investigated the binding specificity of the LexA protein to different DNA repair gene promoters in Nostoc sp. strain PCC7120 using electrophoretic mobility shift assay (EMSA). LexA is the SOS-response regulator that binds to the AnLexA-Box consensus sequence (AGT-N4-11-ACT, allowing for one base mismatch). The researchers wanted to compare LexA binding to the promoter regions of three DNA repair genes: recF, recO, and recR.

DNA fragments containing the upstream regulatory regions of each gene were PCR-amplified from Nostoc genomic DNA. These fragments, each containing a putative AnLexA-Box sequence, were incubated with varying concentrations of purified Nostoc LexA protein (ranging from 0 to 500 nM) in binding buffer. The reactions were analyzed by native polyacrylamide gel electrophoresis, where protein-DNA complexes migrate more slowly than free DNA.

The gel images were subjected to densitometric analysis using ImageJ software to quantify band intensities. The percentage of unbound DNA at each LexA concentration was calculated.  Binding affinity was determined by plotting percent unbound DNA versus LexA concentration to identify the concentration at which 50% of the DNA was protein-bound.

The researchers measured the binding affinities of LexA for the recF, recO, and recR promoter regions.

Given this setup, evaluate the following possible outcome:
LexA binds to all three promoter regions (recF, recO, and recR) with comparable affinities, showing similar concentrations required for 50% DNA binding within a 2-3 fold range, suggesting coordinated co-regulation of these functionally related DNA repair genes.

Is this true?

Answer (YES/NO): YES